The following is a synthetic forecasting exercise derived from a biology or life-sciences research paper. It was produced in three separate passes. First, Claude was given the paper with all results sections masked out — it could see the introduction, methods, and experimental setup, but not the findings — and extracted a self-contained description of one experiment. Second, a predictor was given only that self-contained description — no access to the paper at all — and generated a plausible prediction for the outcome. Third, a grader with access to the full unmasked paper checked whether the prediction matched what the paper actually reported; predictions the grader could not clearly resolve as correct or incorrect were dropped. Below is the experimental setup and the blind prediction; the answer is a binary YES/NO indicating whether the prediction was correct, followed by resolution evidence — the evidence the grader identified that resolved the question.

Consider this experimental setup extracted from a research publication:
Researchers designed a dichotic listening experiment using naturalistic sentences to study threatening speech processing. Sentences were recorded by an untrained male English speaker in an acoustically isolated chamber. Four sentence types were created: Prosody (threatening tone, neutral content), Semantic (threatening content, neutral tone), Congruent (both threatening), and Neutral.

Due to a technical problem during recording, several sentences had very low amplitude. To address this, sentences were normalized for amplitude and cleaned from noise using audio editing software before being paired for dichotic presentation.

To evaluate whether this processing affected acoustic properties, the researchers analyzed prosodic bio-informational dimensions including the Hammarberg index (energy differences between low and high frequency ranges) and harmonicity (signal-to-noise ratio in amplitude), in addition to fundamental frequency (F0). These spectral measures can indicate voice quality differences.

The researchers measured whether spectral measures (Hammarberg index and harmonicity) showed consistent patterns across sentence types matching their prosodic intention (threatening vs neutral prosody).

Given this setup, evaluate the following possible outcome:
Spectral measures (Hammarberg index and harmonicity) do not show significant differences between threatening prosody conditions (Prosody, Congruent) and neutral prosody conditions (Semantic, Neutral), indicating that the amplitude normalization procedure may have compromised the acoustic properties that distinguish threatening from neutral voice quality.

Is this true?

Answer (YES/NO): YES